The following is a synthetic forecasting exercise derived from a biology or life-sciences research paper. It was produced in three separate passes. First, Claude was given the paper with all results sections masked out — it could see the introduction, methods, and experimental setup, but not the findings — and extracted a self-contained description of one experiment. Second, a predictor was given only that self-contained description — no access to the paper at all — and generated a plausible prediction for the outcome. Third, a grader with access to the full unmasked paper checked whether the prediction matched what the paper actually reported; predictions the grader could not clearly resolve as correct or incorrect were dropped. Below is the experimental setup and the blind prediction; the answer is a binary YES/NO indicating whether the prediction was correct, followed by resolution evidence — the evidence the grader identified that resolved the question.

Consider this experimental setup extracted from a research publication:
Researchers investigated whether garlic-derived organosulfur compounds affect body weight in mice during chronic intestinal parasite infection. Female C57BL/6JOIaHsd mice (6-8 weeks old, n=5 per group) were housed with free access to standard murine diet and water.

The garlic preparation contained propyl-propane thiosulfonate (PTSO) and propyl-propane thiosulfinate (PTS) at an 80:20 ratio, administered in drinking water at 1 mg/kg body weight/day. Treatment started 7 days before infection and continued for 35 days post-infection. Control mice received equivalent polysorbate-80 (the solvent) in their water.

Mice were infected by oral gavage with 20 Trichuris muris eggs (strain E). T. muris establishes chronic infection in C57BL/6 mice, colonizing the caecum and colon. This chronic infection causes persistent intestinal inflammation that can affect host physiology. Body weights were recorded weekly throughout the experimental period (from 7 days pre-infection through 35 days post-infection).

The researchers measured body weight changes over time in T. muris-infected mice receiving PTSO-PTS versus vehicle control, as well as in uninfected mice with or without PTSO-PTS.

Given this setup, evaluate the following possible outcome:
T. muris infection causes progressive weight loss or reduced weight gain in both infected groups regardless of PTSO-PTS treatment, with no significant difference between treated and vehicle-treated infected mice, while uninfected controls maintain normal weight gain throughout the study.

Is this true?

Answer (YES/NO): NO